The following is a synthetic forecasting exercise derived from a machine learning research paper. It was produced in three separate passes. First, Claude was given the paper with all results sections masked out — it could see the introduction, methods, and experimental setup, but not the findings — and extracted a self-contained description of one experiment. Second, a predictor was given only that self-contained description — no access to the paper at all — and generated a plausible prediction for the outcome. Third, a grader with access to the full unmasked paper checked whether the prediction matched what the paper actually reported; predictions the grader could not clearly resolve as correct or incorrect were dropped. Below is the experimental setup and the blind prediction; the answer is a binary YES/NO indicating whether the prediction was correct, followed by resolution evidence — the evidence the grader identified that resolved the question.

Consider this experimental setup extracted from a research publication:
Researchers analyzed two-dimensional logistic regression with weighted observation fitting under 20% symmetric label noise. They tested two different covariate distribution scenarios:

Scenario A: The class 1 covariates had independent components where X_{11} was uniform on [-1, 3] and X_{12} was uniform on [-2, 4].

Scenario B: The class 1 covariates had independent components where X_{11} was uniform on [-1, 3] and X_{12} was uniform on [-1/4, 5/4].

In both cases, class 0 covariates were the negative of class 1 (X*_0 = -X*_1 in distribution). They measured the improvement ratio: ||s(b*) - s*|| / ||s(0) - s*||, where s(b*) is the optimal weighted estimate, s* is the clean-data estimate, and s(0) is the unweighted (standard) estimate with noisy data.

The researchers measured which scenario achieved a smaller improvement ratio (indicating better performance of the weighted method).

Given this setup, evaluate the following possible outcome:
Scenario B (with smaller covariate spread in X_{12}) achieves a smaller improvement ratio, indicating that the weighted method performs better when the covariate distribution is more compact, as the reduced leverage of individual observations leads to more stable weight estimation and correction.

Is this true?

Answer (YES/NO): YES